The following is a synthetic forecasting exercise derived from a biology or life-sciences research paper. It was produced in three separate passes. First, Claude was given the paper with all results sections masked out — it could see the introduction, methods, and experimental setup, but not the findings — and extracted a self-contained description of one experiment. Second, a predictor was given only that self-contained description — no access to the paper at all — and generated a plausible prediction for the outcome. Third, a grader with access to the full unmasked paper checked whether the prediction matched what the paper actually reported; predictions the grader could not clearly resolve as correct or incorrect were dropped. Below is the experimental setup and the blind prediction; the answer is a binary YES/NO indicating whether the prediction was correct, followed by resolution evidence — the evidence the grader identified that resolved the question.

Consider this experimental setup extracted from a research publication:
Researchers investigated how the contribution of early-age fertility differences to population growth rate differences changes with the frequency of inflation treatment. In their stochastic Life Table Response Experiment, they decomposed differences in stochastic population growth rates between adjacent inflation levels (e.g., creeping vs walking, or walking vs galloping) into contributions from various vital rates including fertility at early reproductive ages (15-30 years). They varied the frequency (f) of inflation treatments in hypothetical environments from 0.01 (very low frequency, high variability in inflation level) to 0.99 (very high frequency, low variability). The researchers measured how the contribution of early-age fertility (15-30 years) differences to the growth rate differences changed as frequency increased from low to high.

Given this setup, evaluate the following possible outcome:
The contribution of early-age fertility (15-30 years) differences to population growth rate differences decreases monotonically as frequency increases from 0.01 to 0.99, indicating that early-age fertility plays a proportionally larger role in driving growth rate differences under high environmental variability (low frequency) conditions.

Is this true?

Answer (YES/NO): YES